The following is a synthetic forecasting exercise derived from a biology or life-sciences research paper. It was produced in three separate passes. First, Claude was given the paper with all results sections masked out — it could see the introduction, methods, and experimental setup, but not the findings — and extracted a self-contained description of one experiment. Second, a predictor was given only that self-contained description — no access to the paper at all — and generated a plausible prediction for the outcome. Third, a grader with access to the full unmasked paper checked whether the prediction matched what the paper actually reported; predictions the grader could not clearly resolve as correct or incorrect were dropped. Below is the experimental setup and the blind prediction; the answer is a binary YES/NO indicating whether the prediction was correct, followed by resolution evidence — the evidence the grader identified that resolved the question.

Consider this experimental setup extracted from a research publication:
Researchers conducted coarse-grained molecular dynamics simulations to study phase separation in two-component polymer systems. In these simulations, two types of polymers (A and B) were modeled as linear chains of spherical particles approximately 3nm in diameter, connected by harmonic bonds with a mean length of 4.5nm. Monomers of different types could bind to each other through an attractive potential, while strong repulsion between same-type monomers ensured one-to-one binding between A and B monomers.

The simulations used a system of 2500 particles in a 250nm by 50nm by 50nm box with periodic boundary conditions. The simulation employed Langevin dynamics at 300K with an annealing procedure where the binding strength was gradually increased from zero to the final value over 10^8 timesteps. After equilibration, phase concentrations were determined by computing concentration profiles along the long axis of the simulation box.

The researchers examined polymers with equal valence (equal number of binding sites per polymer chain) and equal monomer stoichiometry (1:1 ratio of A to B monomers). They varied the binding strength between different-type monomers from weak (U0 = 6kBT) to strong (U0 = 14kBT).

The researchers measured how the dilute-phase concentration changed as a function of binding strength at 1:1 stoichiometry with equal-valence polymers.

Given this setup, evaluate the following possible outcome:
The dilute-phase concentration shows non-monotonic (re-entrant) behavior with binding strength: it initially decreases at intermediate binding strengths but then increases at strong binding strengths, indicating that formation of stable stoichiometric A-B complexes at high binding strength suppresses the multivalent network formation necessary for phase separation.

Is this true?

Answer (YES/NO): YES